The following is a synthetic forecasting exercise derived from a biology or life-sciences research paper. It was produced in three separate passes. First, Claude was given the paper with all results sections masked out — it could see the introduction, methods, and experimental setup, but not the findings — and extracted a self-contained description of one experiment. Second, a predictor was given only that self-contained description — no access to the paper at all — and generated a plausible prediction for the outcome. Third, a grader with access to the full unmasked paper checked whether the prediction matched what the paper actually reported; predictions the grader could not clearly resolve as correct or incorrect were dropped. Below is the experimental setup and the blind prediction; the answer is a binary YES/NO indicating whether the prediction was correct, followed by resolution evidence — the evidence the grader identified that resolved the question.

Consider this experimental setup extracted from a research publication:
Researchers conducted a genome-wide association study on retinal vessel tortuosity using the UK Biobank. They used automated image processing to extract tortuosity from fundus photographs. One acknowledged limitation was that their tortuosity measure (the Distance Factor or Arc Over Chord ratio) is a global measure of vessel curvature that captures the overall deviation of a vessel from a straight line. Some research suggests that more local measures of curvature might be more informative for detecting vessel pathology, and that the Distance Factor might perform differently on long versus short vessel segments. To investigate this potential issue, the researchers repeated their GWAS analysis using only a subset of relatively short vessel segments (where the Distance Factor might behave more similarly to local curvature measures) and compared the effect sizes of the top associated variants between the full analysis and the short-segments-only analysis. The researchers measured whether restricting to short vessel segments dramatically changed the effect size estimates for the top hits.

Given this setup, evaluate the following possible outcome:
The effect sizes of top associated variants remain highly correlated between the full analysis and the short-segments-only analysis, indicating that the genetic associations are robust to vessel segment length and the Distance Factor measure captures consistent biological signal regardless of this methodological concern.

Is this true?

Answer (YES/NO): YES